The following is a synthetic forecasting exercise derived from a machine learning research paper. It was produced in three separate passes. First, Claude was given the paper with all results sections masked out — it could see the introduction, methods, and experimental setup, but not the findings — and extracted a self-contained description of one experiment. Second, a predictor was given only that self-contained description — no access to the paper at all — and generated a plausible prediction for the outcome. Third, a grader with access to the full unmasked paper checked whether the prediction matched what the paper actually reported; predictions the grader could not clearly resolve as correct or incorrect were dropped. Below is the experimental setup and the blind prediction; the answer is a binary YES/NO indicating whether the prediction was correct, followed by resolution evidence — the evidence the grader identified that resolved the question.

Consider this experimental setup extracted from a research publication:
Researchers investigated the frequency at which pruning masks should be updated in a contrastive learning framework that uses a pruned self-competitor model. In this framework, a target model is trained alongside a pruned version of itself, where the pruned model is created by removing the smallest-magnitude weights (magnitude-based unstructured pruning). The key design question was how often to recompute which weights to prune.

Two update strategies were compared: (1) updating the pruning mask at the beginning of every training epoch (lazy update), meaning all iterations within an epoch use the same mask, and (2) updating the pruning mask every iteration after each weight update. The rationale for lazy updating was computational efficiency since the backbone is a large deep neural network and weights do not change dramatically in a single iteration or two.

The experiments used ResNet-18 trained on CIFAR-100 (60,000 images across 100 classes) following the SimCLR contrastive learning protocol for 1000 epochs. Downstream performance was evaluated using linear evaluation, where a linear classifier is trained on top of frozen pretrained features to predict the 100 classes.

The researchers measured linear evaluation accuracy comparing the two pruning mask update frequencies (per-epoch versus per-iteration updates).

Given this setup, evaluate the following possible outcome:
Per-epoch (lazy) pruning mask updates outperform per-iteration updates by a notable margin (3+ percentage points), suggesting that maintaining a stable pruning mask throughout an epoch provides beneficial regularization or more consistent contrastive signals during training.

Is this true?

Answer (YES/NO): NO